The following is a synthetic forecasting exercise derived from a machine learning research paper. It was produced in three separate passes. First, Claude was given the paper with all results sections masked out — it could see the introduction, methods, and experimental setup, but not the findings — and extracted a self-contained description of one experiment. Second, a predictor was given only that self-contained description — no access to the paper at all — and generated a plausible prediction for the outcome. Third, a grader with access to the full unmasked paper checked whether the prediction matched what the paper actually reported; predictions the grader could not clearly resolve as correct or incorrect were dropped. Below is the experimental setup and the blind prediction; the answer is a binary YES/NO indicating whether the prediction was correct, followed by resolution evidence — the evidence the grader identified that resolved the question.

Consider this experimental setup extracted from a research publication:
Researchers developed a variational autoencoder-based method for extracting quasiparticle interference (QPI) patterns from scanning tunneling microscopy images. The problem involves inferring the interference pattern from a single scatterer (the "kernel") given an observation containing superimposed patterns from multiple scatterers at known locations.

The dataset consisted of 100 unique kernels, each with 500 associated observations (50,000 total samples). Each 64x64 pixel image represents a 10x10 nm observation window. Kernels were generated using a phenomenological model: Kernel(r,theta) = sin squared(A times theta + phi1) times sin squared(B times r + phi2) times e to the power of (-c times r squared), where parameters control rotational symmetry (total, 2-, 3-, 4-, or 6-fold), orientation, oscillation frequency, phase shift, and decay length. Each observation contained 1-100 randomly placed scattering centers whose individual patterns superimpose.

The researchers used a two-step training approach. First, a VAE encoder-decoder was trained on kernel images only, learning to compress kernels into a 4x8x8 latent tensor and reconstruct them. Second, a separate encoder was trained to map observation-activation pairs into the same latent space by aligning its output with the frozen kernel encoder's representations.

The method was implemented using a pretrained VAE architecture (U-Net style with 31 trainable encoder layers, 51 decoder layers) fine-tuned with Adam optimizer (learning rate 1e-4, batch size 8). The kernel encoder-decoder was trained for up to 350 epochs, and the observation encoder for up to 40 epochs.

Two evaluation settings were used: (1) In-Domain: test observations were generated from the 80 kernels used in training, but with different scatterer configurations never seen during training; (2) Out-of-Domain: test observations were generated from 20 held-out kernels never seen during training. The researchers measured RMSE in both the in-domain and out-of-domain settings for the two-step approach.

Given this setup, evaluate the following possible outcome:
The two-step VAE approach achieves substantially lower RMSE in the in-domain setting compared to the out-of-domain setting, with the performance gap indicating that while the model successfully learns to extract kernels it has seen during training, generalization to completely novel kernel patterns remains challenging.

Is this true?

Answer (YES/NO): YES